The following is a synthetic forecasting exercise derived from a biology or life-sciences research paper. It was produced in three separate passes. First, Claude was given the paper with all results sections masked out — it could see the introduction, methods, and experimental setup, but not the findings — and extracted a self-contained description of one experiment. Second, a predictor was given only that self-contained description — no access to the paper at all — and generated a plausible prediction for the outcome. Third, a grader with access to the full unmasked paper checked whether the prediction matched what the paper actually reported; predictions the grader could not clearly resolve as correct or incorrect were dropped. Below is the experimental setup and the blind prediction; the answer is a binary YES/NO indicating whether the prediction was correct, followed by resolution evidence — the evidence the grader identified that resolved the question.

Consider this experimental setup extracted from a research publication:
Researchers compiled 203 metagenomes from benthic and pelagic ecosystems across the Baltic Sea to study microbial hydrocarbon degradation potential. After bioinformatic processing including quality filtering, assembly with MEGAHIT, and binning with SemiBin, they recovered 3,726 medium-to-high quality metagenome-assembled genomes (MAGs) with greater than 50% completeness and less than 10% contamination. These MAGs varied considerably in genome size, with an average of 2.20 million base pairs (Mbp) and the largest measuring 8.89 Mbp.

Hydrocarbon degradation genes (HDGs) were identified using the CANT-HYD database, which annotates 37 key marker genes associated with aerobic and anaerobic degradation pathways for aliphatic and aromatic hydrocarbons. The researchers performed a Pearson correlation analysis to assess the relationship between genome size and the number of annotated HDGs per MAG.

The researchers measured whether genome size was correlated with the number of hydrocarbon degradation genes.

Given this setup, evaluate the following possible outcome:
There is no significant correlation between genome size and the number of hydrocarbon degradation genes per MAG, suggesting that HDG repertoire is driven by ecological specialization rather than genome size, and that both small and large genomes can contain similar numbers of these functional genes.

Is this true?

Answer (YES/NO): NO